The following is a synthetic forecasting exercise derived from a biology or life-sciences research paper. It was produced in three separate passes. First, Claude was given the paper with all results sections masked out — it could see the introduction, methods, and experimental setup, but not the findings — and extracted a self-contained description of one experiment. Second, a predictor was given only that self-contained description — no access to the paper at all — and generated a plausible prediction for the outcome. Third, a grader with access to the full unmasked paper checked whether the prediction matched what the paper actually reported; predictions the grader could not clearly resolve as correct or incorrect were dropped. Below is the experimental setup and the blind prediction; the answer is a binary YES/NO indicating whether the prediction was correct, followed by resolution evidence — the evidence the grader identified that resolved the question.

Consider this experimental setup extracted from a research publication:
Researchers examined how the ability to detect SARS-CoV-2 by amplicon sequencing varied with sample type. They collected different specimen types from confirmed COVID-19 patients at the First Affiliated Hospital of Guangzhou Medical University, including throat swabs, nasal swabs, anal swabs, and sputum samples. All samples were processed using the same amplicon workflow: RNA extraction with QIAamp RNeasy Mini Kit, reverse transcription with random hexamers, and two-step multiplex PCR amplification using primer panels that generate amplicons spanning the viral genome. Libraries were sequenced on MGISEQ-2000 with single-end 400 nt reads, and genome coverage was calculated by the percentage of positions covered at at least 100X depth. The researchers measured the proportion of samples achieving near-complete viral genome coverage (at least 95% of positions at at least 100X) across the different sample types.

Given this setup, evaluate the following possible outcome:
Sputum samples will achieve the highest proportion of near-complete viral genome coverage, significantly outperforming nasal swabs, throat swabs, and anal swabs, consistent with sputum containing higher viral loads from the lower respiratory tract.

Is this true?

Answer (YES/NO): NO